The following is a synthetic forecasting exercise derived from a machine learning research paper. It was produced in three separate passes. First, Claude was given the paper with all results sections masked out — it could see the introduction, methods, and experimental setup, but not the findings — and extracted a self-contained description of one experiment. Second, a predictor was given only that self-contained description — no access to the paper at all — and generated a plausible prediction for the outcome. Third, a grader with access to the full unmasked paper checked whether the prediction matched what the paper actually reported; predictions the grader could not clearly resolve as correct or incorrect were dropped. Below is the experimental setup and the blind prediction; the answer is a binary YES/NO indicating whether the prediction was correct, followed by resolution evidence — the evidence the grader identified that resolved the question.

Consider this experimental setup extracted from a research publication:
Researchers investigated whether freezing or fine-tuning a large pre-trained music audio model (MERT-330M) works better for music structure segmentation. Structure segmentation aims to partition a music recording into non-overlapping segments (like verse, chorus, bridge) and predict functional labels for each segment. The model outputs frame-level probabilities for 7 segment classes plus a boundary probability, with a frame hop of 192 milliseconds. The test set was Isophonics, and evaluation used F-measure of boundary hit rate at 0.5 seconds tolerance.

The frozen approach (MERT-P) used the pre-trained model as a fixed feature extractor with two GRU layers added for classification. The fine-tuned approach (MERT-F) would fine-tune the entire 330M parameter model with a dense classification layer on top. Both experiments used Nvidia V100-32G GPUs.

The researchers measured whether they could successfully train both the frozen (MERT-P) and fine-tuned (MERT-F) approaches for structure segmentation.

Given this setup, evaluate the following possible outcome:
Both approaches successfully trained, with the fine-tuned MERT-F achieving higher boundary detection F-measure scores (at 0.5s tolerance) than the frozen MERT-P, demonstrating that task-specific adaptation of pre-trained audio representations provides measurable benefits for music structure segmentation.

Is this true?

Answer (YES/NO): NO